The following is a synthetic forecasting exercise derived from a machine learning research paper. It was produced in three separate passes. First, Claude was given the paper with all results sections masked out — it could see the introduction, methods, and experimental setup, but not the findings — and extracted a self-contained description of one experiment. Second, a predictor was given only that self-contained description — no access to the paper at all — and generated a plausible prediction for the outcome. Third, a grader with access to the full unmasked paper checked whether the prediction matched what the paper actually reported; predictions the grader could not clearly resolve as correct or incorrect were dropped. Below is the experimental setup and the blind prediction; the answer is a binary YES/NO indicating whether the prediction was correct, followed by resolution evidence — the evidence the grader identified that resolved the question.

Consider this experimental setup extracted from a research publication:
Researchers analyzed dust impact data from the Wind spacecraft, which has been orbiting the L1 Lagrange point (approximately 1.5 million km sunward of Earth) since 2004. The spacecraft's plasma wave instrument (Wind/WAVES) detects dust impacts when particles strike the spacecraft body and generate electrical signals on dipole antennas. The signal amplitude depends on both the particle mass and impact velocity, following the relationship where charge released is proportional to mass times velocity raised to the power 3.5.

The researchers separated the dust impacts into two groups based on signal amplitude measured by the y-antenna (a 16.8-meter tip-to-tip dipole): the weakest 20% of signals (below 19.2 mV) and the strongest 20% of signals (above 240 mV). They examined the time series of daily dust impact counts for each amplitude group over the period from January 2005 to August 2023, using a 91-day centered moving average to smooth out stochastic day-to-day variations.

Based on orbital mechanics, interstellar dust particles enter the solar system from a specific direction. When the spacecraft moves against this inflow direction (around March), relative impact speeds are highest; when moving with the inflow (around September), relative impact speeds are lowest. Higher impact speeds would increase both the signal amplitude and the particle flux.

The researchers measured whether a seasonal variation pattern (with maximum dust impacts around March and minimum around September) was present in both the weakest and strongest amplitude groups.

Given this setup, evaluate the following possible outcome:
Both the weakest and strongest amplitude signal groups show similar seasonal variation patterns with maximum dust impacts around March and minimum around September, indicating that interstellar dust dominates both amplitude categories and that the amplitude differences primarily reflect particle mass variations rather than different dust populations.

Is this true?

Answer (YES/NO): NO